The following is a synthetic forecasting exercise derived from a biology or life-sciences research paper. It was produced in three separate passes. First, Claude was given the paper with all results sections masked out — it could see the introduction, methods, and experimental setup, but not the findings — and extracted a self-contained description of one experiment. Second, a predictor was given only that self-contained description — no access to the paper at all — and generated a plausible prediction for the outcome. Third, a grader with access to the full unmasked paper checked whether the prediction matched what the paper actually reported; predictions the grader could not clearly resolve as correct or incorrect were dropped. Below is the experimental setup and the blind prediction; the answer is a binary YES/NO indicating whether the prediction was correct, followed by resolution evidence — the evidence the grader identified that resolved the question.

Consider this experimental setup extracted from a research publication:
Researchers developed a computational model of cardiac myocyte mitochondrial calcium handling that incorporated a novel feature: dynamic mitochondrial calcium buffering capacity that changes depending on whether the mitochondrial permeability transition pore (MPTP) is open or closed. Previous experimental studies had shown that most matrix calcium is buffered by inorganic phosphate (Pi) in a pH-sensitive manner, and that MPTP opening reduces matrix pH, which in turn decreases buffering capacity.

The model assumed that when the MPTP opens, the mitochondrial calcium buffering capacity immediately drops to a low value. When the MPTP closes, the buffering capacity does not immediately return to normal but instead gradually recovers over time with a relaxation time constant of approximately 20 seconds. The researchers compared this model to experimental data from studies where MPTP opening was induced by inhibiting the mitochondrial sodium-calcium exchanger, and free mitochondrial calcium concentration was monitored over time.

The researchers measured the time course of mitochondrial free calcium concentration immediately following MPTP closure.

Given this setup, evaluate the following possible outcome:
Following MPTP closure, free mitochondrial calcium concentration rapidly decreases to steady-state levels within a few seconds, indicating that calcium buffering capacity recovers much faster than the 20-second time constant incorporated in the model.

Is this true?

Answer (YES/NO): NO